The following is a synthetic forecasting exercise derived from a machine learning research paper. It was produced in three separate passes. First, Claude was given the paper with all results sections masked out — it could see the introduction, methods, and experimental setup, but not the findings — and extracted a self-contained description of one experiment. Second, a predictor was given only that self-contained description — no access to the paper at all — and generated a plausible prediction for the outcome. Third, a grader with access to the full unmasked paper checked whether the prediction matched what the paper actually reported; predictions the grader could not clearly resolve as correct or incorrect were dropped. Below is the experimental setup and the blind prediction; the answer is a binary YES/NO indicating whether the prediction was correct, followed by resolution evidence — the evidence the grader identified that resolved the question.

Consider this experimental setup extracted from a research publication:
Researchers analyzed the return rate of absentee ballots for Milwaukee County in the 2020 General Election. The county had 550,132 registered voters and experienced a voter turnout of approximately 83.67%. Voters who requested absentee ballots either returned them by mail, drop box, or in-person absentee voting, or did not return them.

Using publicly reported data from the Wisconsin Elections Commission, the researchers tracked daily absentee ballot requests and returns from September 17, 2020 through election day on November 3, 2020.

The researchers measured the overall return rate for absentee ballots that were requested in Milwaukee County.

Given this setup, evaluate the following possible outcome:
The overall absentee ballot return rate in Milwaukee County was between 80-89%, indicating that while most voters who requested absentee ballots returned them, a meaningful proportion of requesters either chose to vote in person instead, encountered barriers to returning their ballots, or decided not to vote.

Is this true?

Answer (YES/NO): NO